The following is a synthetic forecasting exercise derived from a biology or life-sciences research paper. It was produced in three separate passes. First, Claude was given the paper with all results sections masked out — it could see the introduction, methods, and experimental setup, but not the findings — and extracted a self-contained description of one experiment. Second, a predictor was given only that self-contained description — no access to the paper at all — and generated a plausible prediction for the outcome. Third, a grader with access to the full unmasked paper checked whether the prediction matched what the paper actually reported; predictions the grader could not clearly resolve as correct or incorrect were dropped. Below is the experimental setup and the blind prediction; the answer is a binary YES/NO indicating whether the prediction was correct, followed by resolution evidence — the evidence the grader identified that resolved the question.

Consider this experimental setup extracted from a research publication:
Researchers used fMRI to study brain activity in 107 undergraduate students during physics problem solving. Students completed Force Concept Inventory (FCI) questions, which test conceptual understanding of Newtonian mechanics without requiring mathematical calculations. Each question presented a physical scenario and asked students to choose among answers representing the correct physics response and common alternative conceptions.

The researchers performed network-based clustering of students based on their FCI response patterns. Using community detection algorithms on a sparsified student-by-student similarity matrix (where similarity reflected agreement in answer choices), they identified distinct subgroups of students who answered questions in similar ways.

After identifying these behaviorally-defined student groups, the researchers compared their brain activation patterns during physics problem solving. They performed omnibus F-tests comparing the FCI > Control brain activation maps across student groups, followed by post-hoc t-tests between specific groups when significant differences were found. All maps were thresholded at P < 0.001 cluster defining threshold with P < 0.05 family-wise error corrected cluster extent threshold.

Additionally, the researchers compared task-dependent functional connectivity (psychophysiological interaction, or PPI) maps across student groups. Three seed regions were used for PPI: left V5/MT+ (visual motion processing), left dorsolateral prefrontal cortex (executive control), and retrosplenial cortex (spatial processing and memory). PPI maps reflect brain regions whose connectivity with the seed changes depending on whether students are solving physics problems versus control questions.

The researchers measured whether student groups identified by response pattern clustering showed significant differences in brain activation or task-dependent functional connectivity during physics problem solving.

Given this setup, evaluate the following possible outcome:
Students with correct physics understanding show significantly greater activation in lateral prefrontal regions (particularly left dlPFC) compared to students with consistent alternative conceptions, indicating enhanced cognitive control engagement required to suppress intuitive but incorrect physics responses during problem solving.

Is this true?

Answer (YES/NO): NO